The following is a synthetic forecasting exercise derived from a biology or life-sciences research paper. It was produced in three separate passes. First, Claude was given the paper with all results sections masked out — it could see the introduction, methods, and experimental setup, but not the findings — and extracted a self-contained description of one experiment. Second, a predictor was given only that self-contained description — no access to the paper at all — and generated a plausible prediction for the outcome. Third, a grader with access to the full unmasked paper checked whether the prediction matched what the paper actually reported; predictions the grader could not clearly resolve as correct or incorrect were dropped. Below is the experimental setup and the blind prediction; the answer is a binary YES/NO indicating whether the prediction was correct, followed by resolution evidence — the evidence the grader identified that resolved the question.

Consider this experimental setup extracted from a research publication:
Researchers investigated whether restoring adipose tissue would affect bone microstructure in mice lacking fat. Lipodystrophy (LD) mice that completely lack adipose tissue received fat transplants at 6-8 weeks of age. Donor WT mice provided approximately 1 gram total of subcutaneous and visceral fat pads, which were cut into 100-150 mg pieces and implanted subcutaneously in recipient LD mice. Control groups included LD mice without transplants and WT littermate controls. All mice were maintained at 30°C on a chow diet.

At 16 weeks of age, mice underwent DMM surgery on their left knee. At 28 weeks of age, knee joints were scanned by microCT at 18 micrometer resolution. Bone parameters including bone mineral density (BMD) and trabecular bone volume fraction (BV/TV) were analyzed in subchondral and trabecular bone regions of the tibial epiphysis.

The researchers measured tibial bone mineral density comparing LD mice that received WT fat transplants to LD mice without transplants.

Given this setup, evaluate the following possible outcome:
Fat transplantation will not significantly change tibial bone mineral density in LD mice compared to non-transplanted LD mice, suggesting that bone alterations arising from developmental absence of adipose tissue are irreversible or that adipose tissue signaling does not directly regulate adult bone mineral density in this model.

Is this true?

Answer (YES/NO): YES